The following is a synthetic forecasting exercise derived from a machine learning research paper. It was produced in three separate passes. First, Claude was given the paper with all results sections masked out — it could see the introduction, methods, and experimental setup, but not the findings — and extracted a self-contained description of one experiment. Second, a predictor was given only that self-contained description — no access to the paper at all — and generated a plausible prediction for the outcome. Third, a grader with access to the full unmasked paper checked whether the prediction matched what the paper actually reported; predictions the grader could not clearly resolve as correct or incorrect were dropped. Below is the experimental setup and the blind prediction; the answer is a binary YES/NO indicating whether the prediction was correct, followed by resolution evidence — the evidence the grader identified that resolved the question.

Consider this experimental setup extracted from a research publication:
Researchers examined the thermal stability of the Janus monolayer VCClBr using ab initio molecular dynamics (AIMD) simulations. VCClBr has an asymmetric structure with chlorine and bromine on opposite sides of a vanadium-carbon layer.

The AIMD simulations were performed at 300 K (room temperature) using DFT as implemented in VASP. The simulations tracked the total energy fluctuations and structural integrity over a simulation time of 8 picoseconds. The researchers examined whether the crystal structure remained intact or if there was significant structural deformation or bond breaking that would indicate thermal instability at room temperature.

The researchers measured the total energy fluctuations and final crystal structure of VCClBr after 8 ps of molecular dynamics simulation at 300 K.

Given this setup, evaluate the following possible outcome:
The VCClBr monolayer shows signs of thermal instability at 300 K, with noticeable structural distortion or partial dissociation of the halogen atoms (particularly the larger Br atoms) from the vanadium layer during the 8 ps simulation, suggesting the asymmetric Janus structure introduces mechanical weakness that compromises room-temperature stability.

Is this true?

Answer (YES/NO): NO